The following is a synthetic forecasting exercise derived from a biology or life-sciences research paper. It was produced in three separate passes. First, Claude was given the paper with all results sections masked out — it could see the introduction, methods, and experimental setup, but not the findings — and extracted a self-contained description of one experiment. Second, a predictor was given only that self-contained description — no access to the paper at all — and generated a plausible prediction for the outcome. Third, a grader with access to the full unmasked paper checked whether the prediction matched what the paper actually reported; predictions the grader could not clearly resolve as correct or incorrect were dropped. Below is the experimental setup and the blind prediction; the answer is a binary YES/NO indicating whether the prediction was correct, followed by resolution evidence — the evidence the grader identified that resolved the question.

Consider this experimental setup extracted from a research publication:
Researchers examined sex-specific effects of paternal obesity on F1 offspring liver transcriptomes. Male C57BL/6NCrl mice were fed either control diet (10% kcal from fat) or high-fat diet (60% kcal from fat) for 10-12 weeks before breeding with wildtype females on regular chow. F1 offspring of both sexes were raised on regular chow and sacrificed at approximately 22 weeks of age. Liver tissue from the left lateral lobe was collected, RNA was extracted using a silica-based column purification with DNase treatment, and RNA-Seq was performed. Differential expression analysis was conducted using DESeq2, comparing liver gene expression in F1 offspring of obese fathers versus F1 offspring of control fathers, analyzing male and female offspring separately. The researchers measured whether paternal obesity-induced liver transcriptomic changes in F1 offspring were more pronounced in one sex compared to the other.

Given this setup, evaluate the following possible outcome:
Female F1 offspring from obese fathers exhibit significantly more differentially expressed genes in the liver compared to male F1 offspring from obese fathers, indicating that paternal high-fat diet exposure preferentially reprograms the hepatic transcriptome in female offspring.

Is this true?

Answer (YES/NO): NO